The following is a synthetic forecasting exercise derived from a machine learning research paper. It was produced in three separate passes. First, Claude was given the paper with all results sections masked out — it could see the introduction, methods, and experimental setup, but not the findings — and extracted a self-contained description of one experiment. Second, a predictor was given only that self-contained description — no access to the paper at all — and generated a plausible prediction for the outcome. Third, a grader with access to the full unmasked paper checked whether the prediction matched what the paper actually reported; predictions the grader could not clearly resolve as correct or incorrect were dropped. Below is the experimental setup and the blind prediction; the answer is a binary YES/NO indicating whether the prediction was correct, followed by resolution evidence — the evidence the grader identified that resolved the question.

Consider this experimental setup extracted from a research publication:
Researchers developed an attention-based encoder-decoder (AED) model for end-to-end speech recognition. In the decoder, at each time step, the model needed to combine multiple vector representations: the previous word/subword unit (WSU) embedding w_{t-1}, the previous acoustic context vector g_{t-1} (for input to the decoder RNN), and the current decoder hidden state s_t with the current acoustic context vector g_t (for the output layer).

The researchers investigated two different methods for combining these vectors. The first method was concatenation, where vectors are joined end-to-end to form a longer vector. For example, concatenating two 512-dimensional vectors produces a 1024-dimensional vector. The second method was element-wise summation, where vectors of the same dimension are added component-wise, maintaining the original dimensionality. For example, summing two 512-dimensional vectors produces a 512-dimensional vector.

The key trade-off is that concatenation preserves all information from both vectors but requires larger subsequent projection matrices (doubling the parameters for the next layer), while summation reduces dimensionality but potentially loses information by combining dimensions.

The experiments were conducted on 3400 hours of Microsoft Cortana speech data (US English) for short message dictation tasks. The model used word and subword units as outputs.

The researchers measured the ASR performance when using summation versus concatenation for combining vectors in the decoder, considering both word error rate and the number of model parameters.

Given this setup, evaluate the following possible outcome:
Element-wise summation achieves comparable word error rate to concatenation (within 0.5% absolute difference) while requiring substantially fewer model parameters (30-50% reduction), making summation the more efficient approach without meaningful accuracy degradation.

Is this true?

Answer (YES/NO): YES